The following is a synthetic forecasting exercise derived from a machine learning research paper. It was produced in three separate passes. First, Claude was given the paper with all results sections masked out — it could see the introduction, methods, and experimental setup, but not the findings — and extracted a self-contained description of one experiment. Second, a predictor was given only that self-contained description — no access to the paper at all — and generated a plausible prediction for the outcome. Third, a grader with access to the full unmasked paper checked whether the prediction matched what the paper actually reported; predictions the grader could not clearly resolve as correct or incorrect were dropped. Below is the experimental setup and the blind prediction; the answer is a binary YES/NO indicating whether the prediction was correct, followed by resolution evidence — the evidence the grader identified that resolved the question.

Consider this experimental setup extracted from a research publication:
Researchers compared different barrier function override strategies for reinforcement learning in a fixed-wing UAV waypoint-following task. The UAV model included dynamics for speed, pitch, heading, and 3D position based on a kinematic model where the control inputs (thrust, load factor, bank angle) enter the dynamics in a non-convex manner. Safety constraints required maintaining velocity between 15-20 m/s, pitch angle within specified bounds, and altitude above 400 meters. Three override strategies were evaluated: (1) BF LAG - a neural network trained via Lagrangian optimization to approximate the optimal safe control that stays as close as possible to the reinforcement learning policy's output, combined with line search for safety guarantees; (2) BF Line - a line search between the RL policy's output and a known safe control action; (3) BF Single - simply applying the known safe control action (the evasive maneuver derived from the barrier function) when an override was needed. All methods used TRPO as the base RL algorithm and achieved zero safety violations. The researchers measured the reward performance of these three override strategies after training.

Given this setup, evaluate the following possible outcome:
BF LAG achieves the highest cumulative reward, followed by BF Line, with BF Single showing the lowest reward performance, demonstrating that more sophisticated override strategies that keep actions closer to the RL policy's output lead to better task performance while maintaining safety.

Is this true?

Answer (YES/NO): NO